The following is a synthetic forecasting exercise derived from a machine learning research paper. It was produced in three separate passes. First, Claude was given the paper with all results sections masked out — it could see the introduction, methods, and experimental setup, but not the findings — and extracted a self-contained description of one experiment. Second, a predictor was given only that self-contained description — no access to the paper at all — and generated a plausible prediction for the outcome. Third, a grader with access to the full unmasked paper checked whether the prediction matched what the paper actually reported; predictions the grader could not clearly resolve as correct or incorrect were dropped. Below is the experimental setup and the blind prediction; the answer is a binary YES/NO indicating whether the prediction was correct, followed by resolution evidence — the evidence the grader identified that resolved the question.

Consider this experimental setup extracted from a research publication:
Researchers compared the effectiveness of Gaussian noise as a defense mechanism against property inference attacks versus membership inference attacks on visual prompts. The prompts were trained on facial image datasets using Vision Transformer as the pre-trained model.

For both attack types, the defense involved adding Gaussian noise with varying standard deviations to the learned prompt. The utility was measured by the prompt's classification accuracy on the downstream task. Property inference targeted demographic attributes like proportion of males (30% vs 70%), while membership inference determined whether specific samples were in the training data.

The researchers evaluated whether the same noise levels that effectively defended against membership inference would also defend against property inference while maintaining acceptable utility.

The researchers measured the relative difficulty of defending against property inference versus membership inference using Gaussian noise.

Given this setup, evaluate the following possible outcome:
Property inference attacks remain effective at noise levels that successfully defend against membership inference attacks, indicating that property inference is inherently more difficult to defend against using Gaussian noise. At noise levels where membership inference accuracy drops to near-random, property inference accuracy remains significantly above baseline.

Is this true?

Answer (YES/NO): YES